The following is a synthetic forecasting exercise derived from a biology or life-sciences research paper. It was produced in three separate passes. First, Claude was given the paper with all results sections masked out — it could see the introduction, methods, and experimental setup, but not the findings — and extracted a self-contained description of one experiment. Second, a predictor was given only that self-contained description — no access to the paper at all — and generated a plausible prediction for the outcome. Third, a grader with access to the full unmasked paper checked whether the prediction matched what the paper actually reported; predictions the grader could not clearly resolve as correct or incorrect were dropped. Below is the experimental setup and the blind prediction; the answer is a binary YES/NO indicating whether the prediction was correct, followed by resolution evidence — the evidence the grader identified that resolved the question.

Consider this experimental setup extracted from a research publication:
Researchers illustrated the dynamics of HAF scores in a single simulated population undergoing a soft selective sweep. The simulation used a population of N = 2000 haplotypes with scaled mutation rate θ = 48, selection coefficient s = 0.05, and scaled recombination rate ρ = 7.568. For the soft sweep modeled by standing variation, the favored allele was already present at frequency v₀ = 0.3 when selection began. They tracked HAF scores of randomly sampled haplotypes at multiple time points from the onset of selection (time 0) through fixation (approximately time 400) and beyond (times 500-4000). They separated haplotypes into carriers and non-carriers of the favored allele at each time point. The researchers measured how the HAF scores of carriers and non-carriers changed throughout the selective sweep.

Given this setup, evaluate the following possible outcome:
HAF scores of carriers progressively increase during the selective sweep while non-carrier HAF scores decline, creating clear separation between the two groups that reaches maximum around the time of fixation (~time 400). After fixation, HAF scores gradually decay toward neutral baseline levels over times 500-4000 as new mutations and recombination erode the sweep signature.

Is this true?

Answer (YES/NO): NO